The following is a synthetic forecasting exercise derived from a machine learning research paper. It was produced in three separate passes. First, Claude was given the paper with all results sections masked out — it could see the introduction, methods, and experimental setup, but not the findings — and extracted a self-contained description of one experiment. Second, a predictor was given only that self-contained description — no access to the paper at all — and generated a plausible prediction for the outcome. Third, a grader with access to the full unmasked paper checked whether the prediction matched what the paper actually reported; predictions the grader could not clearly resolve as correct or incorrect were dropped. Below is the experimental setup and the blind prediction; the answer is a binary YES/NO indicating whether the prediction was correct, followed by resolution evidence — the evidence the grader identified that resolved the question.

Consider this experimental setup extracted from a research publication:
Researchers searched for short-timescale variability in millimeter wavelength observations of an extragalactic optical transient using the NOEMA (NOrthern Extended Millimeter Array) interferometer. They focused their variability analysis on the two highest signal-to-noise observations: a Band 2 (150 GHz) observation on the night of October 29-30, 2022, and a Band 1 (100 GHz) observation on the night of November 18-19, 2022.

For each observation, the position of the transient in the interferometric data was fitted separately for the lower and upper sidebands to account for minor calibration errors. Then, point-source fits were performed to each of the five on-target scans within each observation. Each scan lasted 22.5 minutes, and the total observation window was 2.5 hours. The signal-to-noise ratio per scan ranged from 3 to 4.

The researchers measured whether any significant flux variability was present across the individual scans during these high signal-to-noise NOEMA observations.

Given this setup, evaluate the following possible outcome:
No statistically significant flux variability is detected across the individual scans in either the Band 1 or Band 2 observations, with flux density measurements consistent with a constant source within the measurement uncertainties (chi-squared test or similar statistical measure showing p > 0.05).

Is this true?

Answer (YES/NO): YES